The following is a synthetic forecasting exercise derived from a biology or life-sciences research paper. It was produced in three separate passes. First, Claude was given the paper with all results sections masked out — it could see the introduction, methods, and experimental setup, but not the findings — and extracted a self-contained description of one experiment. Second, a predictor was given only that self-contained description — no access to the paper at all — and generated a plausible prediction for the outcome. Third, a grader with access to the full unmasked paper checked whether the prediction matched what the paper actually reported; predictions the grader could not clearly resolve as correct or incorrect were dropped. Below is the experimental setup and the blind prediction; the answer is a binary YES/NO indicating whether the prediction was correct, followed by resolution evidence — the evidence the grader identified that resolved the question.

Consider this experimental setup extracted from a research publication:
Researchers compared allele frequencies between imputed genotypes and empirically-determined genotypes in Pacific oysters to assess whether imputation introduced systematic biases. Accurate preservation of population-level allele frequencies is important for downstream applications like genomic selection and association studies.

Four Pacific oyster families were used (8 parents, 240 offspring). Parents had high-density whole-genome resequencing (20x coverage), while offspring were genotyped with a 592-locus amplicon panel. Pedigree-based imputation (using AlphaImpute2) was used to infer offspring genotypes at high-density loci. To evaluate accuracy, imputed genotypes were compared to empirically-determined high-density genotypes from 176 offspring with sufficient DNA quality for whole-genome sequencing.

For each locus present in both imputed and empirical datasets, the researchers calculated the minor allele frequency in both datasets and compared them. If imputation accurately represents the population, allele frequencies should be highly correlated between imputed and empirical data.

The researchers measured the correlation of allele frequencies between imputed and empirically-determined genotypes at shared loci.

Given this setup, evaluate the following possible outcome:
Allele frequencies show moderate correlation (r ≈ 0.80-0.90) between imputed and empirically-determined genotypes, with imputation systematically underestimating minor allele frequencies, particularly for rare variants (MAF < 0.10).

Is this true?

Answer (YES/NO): NO